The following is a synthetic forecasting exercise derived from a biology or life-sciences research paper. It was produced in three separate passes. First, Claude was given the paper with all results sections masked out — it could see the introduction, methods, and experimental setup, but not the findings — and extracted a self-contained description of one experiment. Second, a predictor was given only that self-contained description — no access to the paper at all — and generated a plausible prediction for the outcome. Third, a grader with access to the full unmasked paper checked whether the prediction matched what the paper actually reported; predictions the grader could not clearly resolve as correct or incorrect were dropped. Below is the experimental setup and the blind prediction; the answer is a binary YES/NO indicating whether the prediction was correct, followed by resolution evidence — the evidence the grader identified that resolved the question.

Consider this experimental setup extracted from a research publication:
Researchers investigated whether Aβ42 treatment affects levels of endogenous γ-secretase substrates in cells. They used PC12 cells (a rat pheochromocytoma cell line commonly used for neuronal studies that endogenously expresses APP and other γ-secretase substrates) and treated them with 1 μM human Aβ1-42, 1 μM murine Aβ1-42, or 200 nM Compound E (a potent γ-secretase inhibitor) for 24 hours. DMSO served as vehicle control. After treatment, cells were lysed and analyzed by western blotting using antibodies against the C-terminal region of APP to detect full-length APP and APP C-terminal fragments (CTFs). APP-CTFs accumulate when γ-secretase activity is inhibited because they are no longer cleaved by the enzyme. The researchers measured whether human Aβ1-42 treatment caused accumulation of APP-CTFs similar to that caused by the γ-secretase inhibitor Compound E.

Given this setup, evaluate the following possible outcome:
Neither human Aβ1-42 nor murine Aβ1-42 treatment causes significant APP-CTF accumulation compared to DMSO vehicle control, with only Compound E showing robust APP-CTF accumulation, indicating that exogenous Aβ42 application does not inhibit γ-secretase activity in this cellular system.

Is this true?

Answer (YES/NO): NO